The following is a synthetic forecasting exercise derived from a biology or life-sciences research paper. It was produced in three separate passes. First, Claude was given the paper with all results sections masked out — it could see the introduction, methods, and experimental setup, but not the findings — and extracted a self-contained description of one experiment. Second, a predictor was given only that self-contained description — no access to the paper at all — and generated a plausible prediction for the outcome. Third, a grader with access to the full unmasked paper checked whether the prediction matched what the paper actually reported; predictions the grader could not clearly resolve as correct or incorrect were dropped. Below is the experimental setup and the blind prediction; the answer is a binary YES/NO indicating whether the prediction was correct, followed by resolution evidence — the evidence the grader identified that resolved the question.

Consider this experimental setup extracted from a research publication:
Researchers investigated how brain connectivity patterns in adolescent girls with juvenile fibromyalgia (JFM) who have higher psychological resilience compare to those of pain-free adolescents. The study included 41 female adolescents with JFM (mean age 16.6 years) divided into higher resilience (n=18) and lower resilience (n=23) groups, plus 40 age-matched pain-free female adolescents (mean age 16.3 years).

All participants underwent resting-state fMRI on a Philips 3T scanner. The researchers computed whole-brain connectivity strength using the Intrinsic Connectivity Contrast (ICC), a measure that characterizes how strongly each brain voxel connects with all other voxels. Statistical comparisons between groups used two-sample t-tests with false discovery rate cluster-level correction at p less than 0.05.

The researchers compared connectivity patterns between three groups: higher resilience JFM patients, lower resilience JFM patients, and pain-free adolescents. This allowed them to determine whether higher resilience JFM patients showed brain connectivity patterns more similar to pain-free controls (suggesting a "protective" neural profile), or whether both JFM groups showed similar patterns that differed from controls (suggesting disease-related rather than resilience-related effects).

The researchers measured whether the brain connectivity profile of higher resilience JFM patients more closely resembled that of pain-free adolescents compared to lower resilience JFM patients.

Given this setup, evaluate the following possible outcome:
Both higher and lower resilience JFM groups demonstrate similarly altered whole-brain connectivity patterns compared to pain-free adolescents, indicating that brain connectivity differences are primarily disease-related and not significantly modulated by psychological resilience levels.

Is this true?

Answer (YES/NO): NO